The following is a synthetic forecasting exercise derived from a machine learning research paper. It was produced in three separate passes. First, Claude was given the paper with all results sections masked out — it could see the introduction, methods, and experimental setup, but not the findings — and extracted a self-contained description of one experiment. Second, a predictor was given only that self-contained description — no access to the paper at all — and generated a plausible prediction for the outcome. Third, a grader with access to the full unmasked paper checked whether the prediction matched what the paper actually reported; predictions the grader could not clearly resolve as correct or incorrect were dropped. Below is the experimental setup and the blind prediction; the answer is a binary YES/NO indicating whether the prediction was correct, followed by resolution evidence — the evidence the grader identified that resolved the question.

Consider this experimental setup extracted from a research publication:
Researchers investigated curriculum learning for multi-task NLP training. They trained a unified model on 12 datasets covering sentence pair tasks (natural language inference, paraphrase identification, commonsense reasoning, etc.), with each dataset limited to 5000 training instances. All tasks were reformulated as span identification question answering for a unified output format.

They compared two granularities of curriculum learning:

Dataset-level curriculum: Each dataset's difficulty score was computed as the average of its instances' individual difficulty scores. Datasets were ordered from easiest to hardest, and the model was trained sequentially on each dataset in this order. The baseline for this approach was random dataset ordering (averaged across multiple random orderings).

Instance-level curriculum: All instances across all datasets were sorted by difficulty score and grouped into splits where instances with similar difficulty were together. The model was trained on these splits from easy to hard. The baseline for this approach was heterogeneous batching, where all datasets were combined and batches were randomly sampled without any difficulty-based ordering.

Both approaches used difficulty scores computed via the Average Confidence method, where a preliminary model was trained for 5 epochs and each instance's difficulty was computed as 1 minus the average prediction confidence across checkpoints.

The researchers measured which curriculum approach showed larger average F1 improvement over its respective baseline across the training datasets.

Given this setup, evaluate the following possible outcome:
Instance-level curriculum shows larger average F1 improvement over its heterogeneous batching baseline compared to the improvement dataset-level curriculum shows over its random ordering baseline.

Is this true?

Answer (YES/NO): YES